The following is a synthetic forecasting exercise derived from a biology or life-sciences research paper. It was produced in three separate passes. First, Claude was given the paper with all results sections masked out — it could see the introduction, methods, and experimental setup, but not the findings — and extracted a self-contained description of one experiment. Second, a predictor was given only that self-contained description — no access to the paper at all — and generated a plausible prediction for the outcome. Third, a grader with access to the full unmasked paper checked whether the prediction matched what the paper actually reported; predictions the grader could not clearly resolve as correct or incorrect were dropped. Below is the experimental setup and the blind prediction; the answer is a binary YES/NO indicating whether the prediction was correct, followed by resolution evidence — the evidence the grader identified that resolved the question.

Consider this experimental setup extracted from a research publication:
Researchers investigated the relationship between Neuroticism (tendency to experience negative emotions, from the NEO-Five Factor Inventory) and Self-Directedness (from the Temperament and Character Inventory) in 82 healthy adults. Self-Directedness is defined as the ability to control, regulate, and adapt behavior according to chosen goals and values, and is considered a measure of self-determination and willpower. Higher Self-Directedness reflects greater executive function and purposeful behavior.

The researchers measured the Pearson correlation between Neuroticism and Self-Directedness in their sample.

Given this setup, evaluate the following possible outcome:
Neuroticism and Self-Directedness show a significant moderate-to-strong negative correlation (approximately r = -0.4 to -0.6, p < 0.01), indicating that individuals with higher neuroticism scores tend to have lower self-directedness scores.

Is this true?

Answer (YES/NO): YES